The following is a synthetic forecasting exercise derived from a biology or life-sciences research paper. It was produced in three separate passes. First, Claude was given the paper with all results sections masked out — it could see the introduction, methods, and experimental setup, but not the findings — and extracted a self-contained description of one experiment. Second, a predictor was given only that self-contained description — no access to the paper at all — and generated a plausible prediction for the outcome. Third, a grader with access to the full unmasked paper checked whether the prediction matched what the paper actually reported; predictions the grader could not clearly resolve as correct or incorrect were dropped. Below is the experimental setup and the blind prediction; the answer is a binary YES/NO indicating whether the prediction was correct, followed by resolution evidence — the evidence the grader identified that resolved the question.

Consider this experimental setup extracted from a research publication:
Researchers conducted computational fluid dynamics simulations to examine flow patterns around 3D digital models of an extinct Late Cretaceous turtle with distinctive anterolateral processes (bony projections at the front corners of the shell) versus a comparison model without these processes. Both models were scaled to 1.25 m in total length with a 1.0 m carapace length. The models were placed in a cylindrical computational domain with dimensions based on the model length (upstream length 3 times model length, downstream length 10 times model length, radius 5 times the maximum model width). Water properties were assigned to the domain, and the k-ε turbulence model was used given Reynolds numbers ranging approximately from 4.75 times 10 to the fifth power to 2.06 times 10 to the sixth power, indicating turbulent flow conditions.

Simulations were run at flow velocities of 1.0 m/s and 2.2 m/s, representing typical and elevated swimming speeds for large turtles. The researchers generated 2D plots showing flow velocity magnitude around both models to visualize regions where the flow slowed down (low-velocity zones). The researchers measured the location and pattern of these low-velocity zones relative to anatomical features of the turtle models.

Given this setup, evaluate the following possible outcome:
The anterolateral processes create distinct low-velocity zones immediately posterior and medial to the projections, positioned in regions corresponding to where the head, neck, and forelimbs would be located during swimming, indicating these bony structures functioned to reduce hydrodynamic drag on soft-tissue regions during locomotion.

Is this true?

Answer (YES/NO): NO